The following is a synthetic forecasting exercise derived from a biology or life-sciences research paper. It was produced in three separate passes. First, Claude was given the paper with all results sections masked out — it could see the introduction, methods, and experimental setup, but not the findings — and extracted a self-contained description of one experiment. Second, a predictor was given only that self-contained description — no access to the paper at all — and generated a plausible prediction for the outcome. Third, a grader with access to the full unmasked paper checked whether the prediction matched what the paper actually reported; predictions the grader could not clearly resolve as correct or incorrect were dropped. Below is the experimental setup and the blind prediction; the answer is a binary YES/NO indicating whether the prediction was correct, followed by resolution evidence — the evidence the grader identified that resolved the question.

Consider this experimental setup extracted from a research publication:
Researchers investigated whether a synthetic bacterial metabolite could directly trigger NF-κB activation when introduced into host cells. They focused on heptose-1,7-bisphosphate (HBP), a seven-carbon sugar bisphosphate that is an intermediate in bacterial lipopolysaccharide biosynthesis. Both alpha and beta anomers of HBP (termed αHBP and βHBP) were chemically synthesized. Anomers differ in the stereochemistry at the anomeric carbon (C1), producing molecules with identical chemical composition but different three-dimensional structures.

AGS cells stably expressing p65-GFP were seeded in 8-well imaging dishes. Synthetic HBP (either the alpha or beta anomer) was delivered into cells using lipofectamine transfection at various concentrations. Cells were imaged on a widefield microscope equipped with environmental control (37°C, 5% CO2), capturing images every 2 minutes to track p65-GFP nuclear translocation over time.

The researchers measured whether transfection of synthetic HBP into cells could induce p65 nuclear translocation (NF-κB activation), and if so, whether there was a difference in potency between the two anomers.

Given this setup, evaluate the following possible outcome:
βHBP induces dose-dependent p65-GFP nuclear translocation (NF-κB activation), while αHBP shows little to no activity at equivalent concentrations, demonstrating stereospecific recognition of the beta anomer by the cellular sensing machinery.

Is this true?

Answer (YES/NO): YES